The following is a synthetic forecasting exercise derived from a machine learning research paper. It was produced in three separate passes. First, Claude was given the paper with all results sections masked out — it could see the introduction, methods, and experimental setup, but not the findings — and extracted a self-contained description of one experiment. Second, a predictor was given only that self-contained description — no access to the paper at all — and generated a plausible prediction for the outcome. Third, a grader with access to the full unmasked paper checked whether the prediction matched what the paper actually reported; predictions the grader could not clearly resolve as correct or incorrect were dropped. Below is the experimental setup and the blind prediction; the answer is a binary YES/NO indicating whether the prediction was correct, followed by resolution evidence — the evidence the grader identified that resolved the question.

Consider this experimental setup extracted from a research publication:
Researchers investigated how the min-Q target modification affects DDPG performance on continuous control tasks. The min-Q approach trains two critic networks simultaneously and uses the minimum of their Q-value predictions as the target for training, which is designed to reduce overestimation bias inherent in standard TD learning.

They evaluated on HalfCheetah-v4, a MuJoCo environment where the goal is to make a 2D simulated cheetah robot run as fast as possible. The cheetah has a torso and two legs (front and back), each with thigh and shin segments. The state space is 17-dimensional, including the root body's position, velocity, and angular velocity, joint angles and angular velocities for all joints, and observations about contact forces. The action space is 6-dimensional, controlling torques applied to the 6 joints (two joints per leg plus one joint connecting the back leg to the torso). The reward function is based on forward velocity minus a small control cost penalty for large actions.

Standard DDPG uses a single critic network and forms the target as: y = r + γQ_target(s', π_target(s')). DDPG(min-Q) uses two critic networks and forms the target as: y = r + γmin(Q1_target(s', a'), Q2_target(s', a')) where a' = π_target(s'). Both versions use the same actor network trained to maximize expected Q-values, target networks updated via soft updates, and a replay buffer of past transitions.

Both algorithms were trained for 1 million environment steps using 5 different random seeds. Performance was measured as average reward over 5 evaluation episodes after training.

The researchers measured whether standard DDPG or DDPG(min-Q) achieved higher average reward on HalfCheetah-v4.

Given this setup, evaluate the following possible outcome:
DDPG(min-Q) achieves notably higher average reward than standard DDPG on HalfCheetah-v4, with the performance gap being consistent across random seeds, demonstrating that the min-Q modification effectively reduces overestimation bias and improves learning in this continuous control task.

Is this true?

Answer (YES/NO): NO